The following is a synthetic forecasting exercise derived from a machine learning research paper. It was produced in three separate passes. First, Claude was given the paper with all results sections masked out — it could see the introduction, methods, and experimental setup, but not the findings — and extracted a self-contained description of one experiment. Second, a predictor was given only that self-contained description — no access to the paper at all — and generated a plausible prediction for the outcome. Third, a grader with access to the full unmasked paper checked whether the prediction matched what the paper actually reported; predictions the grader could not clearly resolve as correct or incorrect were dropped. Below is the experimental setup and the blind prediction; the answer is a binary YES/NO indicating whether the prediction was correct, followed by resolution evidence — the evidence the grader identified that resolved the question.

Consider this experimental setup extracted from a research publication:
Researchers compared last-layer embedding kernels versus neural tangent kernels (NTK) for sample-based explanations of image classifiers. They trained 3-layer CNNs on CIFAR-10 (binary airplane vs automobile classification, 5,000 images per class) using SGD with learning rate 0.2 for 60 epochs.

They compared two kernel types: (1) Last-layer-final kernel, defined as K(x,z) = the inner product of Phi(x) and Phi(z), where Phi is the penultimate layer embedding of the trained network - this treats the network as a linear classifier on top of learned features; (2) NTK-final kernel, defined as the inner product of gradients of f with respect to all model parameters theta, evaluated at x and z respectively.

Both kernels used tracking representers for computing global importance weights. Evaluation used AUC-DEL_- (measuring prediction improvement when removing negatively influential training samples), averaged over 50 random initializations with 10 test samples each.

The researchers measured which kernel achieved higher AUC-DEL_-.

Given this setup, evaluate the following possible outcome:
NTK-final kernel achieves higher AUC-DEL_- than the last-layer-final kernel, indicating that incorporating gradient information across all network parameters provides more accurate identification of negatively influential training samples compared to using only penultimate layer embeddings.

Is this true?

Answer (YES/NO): YES